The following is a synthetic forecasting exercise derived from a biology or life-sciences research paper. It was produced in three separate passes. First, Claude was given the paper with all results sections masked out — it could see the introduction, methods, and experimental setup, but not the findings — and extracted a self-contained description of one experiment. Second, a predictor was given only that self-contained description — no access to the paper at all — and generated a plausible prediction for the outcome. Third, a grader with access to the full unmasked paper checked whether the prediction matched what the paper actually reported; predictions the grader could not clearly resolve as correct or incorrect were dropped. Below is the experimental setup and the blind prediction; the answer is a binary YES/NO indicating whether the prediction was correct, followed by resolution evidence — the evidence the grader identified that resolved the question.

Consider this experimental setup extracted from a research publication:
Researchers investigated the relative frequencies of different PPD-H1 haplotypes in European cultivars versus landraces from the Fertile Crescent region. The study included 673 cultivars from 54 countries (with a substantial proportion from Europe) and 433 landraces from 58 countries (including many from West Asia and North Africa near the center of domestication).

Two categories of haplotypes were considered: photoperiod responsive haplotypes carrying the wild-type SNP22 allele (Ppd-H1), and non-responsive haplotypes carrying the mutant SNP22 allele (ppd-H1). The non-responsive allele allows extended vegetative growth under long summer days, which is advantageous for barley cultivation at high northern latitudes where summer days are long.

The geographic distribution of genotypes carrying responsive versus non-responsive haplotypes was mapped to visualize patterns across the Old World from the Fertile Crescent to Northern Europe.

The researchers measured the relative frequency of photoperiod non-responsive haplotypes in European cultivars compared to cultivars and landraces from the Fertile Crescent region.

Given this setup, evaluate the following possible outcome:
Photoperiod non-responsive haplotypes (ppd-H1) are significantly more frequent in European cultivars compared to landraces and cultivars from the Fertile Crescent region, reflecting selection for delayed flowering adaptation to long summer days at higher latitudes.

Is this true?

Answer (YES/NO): YES